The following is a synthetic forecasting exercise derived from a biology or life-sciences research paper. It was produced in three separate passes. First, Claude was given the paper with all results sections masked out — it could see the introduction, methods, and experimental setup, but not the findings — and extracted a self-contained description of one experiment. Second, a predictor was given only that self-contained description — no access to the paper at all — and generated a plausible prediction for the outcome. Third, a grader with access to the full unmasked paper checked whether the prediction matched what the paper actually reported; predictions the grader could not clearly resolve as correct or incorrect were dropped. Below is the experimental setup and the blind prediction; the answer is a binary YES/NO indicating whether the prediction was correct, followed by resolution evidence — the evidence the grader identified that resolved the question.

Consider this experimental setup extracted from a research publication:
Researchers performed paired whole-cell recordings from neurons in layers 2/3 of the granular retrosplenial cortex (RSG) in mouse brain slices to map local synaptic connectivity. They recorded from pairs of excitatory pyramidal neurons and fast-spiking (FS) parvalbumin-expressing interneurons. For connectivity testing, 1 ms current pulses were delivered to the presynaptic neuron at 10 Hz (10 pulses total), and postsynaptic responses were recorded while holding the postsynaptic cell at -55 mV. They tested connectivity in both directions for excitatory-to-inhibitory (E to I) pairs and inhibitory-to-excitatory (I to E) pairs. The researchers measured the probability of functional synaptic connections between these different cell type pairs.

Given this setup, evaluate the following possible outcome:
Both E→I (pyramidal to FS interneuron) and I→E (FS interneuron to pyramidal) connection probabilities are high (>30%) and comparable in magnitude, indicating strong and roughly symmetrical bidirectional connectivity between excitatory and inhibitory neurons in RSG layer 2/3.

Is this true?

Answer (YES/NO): NO